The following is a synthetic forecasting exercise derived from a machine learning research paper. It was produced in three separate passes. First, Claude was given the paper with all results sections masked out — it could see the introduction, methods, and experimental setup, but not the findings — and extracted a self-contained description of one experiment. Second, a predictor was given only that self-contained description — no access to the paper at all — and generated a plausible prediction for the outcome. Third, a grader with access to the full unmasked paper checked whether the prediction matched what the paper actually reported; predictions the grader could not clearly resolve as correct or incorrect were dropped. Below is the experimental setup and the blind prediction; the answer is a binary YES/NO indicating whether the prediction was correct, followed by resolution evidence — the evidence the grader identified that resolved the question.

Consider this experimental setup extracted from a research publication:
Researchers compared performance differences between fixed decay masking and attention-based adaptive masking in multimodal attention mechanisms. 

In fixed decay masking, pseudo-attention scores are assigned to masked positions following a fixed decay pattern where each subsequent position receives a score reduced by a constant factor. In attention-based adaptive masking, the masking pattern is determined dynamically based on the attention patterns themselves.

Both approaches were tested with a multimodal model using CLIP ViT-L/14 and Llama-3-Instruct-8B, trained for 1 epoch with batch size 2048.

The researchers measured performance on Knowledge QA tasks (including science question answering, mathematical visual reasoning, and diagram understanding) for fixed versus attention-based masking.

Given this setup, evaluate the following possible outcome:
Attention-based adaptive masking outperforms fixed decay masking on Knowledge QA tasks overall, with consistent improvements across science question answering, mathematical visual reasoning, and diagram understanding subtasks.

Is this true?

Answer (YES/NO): NO